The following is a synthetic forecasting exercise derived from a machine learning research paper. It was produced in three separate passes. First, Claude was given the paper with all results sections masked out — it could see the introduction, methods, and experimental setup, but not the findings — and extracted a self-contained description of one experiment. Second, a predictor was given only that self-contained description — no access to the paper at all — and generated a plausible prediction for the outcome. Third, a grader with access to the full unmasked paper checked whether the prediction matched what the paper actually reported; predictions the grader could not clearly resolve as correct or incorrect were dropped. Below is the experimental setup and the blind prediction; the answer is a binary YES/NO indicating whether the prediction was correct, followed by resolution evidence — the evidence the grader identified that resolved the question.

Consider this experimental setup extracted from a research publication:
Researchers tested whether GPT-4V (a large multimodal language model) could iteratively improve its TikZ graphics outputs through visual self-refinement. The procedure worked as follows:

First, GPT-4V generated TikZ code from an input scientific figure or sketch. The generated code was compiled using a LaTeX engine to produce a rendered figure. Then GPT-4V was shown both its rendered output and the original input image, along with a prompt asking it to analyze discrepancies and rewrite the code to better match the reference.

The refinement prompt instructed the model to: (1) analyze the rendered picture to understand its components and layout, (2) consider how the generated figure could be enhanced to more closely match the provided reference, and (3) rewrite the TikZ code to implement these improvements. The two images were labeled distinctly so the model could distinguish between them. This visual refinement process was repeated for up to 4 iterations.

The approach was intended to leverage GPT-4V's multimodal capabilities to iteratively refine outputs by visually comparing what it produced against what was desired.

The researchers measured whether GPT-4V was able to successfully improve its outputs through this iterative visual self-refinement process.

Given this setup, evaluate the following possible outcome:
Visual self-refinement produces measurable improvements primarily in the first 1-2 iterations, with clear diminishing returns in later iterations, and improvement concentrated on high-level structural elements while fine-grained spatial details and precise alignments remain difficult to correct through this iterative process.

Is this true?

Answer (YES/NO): NO